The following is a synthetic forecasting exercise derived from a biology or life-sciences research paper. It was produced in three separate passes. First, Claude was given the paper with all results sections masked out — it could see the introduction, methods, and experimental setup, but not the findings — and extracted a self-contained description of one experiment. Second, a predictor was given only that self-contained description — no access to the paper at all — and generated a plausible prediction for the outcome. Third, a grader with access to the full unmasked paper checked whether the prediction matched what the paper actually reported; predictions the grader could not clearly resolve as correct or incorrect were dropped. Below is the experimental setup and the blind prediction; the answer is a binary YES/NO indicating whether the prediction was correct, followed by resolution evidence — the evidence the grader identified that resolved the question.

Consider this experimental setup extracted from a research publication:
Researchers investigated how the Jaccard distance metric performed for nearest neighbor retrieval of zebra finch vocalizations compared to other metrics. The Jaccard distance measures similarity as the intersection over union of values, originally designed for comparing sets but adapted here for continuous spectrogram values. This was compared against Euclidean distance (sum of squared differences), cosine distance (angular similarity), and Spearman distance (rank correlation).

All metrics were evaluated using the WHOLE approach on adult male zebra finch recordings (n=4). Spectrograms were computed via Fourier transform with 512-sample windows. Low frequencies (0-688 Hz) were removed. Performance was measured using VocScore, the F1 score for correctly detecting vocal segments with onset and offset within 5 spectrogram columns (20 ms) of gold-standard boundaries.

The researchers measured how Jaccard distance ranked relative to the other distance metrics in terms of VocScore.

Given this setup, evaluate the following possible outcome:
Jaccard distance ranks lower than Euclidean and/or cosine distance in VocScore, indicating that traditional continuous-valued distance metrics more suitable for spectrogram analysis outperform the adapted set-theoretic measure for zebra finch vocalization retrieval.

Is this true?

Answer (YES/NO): NO